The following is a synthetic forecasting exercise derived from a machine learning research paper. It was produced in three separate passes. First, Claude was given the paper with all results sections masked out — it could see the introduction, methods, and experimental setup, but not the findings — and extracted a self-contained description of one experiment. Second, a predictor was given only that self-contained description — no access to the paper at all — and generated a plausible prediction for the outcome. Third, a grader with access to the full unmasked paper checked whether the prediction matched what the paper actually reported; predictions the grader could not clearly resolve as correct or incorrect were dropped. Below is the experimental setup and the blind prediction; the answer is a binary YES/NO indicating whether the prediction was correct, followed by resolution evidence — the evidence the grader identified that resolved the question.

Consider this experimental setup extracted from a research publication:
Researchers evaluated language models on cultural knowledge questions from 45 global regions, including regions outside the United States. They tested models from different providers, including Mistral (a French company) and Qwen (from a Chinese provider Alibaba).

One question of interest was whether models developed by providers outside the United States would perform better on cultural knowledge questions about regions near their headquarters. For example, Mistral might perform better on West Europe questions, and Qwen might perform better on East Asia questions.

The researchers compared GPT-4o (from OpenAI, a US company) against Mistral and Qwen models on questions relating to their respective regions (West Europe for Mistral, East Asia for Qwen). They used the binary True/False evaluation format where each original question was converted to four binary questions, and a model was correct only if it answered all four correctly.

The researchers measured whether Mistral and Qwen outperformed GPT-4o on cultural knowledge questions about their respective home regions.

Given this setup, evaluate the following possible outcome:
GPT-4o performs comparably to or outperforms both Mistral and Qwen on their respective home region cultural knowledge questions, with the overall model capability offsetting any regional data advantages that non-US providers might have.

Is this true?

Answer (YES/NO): YES